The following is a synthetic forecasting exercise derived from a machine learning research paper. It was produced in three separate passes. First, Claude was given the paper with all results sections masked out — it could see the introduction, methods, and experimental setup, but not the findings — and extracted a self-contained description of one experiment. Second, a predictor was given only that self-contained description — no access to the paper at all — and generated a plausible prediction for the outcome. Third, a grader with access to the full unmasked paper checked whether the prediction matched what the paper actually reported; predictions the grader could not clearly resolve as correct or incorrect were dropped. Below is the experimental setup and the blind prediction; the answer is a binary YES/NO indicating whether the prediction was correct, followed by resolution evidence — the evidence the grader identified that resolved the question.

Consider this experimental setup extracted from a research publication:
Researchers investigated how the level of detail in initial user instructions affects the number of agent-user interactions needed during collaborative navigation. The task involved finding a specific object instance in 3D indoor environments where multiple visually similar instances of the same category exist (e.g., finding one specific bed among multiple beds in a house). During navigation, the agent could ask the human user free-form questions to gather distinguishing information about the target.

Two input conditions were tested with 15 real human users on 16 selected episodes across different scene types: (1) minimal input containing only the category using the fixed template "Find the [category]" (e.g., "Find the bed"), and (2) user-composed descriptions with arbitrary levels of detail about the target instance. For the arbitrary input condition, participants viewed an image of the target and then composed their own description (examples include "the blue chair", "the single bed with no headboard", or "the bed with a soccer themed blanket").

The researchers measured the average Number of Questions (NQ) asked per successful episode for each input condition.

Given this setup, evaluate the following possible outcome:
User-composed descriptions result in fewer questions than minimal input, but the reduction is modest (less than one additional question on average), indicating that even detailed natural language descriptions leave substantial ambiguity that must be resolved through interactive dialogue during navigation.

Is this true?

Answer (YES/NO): NO